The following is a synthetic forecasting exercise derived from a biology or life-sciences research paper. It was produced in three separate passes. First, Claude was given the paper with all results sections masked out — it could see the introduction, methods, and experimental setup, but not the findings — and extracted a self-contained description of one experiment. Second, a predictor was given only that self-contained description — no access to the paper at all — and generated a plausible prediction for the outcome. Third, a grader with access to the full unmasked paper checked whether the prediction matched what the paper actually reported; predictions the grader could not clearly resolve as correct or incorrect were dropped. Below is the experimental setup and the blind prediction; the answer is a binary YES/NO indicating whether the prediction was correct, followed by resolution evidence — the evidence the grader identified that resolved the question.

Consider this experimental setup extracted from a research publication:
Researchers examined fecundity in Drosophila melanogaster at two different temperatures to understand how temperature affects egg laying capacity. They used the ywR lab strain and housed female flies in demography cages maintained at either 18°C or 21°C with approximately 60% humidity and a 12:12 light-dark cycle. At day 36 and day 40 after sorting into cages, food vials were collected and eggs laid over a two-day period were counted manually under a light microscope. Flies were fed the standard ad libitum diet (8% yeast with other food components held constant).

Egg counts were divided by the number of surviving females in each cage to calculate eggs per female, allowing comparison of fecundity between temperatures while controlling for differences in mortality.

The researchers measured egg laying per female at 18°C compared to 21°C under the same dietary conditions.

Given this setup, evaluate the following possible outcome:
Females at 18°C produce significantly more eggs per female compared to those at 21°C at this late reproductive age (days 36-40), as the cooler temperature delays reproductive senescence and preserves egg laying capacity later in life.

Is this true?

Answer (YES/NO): NO